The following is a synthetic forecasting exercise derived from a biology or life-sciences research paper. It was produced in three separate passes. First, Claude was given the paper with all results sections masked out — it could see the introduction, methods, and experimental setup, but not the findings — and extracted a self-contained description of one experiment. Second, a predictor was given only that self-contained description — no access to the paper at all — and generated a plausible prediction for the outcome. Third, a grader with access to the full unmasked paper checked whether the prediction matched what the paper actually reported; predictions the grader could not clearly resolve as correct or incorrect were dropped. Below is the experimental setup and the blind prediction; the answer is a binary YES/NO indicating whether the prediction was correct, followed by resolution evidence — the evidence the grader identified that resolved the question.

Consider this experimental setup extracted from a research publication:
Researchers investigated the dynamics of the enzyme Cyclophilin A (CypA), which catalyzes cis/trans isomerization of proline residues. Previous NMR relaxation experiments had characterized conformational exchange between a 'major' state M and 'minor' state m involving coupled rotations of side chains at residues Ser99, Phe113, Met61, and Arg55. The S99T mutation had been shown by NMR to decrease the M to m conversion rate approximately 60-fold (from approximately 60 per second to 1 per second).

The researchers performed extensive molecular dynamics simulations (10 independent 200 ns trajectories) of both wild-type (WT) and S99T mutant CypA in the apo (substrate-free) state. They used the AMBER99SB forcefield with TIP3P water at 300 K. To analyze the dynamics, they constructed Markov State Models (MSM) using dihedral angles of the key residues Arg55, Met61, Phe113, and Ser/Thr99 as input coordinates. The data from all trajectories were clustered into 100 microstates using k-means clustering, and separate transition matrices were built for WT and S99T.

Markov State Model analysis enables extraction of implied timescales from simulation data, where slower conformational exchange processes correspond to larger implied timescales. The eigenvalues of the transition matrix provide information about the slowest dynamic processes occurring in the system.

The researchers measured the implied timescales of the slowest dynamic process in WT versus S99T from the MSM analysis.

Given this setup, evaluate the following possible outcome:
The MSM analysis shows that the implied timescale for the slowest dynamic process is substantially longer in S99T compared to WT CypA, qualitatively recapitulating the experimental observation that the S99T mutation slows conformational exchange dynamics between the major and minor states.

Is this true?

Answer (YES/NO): NO